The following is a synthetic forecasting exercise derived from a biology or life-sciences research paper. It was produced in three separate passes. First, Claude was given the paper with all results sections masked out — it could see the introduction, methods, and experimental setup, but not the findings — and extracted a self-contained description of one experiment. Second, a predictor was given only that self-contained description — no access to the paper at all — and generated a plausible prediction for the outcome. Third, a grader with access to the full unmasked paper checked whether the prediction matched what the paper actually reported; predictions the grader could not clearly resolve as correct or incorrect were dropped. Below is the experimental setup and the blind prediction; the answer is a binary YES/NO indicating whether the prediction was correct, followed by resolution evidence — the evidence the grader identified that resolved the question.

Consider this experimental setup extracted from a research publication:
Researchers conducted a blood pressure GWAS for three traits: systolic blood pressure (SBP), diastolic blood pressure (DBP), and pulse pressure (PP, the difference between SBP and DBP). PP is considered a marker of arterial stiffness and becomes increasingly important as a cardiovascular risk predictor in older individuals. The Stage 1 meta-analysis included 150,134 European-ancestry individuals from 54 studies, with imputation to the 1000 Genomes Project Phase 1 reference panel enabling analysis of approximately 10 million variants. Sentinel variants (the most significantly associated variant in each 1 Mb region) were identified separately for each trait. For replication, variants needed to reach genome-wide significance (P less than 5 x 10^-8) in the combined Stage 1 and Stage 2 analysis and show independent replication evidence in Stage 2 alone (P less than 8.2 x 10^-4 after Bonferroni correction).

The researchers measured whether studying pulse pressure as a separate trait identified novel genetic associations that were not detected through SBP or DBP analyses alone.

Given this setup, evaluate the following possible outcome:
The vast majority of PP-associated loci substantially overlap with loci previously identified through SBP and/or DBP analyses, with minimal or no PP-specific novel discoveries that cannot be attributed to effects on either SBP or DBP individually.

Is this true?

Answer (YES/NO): YES